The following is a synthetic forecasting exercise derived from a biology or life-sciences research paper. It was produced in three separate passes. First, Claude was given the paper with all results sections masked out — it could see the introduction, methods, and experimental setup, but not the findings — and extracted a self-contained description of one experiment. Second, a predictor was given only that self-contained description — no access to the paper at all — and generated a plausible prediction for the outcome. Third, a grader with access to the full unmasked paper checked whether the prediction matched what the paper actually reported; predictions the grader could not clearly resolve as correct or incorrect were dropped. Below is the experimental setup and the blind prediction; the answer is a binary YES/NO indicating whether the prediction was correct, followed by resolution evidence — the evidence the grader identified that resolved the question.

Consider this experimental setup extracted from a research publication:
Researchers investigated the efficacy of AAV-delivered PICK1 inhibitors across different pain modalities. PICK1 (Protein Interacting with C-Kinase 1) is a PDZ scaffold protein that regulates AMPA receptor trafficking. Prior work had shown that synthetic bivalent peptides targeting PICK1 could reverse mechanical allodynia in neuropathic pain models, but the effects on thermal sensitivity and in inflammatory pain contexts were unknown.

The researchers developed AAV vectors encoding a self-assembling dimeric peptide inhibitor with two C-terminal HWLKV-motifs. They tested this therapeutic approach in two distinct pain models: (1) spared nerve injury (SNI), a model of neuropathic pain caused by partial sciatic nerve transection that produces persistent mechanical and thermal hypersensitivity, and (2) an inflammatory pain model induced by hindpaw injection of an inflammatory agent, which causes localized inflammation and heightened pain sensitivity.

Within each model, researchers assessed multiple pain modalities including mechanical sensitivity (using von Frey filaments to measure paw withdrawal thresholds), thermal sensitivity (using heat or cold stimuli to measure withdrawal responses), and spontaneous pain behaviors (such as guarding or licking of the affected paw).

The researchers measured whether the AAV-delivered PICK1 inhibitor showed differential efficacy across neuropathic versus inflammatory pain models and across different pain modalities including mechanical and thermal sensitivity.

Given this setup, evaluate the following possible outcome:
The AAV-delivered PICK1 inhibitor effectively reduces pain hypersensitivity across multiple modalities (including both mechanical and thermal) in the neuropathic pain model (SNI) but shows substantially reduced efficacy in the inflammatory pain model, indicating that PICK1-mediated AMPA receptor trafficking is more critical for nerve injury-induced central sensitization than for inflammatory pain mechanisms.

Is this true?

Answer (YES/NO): NO